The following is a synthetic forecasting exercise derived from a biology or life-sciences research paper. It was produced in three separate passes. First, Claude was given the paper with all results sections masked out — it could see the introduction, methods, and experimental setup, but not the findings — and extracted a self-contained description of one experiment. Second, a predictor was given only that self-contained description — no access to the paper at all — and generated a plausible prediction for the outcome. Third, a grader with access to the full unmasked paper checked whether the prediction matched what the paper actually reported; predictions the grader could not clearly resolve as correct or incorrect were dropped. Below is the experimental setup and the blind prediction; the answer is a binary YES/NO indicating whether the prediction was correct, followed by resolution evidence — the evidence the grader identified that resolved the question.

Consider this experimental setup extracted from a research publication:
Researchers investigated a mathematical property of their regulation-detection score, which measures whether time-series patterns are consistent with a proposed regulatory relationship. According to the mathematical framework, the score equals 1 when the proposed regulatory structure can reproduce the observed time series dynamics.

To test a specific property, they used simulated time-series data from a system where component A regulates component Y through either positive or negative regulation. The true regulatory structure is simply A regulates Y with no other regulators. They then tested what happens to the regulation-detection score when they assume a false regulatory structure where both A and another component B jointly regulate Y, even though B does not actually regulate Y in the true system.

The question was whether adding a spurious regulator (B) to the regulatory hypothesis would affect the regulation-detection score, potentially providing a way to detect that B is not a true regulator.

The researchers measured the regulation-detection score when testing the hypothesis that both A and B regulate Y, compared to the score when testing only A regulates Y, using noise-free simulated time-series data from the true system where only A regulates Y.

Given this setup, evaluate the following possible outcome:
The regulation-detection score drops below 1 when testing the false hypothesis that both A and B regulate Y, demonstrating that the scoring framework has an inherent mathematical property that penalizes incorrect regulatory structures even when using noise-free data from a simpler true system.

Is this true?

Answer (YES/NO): NO